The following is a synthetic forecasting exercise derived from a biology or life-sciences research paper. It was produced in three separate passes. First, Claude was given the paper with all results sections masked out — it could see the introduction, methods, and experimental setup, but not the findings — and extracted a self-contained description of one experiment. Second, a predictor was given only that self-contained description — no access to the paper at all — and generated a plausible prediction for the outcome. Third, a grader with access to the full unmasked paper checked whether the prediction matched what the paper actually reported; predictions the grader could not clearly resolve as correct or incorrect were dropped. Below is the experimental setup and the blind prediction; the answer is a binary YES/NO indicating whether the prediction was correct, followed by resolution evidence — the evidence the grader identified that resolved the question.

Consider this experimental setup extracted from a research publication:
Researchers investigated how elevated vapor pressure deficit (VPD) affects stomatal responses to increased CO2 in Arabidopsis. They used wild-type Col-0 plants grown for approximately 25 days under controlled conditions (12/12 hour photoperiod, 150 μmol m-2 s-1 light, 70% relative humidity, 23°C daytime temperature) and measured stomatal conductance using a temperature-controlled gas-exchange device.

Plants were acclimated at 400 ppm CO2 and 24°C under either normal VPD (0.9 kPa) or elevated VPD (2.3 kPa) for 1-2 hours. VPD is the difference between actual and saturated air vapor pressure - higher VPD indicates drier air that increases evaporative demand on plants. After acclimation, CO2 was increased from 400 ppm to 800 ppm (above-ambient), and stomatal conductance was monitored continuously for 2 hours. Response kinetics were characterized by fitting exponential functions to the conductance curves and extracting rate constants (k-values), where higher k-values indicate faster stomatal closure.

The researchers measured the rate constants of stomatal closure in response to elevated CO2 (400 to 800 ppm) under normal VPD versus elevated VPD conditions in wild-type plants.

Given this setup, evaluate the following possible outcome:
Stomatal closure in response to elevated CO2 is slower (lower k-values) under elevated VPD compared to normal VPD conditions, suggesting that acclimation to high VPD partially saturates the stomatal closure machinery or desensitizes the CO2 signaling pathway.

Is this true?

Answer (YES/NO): NO